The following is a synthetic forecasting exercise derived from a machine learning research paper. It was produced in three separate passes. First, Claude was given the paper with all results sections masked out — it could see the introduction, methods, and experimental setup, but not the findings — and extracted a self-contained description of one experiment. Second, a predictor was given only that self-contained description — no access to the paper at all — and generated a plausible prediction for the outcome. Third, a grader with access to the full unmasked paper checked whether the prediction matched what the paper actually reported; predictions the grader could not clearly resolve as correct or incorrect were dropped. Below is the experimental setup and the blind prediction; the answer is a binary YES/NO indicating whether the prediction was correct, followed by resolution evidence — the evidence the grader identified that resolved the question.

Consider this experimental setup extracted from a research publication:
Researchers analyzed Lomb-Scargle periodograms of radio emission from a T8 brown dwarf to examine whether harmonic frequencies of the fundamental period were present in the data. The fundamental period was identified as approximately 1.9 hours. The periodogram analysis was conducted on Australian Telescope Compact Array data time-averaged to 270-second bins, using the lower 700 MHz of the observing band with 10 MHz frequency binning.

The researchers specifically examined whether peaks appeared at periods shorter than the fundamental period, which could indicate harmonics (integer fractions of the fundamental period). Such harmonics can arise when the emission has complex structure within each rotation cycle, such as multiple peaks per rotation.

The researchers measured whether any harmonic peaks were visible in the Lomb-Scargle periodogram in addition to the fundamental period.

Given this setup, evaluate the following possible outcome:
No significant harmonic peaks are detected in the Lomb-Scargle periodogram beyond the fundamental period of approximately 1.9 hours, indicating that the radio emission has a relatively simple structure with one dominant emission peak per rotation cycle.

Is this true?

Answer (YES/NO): NO